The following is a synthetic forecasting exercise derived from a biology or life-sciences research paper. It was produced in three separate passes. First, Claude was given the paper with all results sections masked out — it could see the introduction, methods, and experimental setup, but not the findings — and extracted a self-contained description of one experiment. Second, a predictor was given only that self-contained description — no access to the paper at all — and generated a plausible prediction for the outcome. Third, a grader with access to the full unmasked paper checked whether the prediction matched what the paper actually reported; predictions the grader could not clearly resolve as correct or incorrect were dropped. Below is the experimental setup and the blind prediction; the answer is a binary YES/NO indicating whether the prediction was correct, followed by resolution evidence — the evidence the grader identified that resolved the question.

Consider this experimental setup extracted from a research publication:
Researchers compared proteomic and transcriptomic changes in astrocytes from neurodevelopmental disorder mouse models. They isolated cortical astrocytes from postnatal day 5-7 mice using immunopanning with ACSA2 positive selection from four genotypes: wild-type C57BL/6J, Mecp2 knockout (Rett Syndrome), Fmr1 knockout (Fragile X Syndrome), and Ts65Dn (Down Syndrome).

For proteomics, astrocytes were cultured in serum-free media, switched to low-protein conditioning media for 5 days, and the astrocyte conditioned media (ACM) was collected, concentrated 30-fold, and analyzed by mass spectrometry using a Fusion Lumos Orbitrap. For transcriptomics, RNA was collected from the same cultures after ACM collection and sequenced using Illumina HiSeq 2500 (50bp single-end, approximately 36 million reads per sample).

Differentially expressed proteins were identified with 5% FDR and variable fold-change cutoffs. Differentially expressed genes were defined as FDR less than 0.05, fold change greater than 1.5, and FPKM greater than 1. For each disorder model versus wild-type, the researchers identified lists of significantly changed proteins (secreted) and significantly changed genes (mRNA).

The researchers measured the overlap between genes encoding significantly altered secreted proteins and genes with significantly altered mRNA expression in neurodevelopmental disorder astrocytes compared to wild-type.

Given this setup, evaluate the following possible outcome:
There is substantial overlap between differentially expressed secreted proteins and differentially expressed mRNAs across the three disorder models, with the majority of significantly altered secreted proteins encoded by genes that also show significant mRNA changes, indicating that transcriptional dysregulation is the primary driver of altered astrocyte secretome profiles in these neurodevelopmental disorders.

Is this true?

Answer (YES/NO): NO